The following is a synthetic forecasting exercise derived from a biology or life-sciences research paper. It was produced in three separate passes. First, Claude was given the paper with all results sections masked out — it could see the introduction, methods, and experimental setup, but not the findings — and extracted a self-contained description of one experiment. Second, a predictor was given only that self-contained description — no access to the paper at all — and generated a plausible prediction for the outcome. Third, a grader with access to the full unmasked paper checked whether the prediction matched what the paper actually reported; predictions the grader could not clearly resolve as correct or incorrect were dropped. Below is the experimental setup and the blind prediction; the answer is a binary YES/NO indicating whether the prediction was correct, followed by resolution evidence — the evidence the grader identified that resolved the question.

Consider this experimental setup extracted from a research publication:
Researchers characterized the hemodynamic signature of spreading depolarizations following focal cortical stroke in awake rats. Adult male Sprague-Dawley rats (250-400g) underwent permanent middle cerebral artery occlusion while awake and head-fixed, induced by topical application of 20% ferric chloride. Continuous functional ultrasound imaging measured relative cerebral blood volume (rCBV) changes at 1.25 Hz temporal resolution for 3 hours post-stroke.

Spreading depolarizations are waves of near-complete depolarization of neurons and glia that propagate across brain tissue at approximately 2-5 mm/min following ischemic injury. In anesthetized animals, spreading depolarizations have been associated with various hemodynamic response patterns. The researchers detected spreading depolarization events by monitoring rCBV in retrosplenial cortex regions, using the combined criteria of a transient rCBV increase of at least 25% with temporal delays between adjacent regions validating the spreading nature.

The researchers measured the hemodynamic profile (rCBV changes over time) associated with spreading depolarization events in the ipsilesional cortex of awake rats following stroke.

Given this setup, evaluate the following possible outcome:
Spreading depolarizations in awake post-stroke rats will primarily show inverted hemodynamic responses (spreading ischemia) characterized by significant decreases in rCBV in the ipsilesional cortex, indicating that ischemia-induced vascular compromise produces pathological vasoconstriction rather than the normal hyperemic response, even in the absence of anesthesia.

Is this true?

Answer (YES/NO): NO